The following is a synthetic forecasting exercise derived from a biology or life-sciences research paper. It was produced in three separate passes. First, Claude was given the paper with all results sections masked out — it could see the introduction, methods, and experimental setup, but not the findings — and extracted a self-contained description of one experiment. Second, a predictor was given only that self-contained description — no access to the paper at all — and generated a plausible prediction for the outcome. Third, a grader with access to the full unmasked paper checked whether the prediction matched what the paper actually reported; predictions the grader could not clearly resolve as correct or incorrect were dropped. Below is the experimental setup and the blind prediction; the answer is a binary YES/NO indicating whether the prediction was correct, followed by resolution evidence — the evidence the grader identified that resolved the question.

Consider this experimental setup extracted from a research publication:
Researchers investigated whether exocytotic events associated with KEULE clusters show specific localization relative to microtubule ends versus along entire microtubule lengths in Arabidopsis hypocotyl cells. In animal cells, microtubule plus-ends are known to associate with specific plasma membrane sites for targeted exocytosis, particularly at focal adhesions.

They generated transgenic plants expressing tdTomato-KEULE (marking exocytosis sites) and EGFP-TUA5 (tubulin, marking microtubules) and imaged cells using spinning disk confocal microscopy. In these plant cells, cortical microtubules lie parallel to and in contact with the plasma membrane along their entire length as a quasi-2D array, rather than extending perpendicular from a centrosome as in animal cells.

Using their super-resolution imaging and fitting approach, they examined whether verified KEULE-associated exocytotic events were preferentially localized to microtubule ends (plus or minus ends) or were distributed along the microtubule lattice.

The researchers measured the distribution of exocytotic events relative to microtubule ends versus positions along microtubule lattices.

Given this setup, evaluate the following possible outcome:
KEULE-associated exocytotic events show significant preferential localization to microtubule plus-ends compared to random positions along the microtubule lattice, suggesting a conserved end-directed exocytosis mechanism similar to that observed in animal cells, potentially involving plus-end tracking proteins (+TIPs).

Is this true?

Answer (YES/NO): NO